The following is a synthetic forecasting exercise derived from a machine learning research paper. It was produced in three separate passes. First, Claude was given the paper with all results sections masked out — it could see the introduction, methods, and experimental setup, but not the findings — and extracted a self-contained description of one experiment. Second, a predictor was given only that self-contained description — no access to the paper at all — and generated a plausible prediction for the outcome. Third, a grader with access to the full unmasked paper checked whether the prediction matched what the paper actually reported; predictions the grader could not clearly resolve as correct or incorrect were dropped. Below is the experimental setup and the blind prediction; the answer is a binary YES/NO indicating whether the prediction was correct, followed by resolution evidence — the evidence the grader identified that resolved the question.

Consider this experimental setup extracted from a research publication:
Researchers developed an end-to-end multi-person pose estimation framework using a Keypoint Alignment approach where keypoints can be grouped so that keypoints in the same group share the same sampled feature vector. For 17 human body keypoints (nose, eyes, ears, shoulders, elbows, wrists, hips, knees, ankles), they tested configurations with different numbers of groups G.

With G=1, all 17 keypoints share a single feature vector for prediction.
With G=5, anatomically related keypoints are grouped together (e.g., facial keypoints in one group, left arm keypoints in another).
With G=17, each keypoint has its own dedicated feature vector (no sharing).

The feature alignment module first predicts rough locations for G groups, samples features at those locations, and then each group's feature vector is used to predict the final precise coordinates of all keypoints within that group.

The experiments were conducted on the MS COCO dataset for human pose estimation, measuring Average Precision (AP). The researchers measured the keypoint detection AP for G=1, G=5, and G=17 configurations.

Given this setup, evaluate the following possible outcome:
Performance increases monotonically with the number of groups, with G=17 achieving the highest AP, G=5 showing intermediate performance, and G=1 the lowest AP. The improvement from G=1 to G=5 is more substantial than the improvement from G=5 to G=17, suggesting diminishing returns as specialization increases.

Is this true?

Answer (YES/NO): NO